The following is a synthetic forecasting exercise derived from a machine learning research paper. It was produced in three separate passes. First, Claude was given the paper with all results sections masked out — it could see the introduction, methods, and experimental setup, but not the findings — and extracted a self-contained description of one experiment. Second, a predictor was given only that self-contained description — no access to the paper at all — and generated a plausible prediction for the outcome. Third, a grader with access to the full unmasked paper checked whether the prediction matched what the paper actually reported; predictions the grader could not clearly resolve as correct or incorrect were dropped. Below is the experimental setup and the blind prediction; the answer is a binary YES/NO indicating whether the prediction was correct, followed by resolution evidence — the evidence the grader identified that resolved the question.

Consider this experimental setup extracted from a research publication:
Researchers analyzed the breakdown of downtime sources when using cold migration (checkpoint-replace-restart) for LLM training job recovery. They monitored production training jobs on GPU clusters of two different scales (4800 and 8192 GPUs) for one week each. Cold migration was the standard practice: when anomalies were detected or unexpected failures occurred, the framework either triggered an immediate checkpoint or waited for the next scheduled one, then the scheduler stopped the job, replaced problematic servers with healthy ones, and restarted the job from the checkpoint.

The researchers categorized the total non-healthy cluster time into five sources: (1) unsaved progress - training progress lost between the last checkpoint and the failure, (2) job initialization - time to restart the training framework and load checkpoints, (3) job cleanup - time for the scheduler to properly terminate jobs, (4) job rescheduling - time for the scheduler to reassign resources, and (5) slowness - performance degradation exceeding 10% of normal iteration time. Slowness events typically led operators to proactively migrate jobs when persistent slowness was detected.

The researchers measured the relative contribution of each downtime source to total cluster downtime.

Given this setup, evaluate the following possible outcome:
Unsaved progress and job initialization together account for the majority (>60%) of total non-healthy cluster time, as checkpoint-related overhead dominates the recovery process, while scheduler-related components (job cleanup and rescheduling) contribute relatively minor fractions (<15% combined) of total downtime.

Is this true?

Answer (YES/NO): NO